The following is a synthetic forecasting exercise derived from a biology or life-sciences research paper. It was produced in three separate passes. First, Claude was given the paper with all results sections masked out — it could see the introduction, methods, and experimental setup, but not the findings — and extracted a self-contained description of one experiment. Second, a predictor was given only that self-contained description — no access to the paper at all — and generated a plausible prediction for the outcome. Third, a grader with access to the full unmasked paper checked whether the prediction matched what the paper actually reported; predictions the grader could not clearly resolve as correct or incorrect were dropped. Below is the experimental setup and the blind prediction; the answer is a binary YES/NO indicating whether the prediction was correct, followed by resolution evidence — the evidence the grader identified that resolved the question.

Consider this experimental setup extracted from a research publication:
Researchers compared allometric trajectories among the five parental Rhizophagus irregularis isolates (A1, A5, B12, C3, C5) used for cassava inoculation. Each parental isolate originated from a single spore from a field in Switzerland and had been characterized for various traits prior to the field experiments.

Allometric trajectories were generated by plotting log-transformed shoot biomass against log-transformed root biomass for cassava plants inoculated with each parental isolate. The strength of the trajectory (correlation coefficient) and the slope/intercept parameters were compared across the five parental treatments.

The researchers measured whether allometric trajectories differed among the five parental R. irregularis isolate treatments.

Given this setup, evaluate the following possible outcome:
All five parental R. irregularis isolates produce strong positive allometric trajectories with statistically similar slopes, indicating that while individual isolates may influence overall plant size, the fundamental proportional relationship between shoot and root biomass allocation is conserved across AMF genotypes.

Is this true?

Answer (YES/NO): YES